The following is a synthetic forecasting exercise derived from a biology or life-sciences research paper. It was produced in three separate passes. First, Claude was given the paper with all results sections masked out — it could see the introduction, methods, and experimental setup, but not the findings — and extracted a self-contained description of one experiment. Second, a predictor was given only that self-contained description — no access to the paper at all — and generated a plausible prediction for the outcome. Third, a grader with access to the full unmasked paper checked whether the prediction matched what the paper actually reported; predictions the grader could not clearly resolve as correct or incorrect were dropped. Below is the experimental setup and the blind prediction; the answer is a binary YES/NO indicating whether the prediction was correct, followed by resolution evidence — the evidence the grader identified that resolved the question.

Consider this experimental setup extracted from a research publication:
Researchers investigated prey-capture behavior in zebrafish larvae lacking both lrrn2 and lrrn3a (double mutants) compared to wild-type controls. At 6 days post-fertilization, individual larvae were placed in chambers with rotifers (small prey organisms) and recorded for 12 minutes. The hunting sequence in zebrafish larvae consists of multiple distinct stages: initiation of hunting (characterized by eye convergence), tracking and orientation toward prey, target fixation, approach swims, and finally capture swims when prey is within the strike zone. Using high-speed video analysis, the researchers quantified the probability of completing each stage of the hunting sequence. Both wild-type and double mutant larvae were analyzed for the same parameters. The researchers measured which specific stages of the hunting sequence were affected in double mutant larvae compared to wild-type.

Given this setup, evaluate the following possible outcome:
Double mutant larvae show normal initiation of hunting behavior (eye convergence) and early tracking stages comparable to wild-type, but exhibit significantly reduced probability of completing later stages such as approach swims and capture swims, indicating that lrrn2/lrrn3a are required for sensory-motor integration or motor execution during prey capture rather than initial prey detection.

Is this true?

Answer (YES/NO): NO